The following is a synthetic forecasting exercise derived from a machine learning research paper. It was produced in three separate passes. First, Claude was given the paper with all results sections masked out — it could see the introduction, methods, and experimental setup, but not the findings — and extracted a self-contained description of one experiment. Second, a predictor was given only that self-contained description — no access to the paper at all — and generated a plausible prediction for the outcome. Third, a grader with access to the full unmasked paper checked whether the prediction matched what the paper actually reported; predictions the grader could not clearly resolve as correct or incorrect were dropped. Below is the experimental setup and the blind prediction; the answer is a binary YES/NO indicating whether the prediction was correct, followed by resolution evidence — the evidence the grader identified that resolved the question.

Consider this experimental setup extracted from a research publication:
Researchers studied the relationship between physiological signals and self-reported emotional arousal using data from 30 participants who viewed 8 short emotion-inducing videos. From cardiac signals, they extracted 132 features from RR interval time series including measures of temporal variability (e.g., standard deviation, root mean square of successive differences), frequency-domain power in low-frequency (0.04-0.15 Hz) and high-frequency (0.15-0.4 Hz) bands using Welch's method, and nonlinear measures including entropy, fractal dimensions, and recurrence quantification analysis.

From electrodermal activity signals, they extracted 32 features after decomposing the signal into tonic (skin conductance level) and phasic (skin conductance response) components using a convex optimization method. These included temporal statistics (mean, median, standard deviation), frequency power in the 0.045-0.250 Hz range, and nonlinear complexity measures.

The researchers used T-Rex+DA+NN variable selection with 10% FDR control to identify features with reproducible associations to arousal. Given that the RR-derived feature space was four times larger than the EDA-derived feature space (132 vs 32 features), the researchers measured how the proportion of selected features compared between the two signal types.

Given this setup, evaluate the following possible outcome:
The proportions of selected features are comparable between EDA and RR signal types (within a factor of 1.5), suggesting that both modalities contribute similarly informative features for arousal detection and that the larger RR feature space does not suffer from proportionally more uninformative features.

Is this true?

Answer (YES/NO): NO